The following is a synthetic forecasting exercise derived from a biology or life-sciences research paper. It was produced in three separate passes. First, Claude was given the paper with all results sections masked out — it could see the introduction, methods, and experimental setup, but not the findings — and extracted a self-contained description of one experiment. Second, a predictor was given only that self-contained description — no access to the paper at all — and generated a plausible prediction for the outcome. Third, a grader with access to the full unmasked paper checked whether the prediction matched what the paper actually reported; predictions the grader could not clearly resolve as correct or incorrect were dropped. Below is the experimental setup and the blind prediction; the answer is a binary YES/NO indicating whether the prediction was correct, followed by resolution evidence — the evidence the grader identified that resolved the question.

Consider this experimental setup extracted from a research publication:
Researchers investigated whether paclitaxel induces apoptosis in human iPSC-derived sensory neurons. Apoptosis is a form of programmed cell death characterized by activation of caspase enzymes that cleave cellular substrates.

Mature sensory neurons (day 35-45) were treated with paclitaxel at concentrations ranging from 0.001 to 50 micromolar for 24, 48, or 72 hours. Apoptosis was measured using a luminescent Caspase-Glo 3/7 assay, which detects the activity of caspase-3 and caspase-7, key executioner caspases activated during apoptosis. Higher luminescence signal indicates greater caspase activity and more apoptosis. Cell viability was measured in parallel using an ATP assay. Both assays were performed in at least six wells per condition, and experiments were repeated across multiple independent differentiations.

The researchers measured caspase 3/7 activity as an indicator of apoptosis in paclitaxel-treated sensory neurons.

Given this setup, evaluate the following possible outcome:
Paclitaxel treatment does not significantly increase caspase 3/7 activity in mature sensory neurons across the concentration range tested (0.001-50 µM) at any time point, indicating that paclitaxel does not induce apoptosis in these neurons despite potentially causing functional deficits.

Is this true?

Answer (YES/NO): NO